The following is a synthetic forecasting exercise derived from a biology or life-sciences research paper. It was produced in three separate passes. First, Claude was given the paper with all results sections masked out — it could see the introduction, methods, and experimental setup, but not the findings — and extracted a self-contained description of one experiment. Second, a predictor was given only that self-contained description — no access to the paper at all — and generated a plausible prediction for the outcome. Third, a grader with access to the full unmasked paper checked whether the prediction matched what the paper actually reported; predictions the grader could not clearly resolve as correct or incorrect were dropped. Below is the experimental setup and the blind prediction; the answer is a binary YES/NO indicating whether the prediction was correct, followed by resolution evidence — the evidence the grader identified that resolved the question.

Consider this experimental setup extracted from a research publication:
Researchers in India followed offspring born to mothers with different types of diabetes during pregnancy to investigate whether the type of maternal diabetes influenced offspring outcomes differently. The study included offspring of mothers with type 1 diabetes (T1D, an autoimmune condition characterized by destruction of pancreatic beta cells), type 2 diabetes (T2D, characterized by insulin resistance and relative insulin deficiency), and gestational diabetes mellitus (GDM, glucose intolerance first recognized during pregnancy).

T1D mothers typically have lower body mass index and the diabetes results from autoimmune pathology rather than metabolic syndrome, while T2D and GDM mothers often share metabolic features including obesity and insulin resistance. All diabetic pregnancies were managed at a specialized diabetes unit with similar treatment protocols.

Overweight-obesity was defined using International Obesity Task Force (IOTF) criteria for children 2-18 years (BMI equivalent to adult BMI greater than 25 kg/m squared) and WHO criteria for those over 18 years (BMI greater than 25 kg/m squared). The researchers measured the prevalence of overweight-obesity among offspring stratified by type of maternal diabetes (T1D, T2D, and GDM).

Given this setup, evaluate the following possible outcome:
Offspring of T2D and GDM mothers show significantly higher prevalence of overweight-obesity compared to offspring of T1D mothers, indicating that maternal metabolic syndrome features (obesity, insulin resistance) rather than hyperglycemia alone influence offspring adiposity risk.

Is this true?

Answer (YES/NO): YES